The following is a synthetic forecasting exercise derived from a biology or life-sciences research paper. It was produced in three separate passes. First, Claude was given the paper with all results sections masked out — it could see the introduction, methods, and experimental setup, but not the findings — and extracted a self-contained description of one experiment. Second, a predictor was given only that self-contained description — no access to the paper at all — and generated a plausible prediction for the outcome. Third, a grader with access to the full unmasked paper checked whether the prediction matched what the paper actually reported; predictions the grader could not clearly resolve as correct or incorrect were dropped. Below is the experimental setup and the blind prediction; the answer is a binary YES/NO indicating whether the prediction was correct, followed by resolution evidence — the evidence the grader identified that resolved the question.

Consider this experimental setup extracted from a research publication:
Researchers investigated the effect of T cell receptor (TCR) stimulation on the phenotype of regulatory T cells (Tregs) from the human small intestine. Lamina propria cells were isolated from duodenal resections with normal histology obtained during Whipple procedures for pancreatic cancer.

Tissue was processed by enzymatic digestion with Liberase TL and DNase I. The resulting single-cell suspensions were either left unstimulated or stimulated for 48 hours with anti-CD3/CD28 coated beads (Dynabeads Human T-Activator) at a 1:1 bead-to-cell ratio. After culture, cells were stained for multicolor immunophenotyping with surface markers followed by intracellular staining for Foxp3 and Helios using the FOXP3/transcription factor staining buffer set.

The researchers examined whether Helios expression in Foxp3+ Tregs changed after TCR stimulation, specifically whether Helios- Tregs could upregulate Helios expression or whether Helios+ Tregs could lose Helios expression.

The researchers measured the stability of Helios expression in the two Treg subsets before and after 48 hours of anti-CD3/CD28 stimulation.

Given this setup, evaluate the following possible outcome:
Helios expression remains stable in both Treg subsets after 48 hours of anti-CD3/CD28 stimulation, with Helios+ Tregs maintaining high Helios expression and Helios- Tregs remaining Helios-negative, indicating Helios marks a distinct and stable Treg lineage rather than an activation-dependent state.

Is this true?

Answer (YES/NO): NO